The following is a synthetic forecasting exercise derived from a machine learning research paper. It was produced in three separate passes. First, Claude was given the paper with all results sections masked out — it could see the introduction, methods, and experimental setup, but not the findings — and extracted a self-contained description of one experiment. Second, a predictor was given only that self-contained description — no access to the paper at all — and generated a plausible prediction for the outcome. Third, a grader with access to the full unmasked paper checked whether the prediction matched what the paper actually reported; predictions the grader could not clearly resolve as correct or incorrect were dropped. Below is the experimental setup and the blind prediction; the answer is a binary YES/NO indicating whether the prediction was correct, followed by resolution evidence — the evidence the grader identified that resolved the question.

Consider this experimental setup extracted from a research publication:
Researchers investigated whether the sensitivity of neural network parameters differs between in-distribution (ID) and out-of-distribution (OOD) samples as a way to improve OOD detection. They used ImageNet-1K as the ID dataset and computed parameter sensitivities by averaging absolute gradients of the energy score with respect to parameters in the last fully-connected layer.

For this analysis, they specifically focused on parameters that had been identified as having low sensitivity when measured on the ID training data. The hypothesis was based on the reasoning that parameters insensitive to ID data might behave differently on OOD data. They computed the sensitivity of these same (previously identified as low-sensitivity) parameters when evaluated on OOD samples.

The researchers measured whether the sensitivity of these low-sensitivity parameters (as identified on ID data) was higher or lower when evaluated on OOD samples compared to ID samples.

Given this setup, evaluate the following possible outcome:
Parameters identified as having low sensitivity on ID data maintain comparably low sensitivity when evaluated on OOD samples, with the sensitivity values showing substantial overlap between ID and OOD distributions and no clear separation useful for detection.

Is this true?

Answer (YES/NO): NO